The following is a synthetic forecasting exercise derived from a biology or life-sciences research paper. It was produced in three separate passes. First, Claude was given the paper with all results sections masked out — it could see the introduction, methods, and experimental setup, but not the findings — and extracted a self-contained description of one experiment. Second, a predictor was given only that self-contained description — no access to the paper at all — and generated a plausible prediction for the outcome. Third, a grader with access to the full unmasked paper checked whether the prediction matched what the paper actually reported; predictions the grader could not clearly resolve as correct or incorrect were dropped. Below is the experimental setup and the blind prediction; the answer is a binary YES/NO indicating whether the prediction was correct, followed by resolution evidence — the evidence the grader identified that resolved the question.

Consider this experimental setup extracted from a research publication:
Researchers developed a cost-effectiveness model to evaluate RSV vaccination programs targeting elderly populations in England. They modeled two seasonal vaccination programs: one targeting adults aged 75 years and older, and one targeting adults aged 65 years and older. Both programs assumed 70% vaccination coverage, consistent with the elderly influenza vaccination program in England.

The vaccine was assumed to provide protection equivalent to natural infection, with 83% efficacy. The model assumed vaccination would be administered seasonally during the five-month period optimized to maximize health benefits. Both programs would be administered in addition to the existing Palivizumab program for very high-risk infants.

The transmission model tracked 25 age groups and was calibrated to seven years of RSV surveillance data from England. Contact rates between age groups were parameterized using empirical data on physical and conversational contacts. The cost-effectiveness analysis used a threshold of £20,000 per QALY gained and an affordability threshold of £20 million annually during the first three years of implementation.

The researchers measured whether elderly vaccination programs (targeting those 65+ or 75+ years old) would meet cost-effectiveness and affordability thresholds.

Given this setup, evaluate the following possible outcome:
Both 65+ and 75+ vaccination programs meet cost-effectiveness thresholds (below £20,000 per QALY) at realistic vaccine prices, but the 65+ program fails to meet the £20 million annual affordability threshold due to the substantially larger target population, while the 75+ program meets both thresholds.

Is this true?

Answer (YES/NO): NO